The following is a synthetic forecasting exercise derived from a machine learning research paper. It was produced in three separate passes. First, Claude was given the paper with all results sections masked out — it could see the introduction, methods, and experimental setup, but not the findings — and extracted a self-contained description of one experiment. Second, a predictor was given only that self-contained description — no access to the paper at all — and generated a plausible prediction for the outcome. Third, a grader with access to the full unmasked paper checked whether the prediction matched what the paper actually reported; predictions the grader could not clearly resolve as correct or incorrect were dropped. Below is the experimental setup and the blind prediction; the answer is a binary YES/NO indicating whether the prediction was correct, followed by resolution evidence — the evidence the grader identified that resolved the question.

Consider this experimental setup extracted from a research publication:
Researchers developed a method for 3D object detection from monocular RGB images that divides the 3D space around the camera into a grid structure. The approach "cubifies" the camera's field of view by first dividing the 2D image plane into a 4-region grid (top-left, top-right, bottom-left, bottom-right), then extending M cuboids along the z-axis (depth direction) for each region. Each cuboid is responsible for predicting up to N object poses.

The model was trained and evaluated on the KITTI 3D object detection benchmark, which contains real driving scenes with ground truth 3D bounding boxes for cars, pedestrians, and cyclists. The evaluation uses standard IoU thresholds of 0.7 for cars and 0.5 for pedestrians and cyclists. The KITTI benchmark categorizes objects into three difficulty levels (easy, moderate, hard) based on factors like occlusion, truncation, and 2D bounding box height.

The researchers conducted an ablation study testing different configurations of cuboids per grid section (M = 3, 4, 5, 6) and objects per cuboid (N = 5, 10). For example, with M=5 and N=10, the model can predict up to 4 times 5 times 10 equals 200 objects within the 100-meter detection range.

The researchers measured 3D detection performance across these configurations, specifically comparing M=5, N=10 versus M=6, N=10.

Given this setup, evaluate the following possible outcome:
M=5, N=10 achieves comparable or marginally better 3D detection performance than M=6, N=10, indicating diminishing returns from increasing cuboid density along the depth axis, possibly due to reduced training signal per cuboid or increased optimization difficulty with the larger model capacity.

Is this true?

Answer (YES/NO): YES